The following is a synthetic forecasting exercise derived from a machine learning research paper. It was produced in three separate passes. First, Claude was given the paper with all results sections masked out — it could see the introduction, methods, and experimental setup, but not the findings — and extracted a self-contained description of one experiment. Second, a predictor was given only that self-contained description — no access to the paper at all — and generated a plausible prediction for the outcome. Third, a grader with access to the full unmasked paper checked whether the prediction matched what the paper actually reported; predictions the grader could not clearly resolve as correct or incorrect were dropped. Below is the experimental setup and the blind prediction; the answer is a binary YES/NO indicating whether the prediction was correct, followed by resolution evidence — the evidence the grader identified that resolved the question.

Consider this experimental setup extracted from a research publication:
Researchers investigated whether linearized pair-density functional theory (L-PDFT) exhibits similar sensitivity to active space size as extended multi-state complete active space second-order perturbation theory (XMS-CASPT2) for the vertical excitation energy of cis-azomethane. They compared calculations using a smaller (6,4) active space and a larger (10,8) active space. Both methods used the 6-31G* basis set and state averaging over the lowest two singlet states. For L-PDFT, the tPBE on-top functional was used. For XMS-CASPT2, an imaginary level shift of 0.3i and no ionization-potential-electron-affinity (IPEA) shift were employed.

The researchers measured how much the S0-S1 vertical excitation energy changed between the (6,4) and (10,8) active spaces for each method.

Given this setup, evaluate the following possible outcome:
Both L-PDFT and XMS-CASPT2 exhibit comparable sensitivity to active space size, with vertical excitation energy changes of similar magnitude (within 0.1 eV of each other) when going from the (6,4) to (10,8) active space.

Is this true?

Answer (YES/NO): NO